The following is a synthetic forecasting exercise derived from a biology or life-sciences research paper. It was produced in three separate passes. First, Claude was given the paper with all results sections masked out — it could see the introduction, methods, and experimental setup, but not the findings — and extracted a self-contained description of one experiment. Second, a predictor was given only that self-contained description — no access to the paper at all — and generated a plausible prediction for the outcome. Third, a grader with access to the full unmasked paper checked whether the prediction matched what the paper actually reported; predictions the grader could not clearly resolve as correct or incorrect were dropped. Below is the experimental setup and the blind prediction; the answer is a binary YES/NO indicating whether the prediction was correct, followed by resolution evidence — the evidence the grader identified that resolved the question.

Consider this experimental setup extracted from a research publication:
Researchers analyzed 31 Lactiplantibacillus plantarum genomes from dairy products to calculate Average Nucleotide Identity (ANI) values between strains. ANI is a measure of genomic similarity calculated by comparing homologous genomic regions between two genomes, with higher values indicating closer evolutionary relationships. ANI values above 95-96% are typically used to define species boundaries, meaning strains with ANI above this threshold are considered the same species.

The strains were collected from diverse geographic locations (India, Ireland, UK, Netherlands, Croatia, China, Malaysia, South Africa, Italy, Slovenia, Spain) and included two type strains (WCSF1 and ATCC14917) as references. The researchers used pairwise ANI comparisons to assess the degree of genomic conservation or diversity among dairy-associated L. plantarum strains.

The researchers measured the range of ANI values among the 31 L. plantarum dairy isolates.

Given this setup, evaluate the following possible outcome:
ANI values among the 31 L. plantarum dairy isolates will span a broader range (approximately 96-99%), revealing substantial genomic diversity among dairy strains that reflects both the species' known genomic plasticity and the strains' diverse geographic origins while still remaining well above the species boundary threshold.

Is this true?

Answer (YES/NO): NO